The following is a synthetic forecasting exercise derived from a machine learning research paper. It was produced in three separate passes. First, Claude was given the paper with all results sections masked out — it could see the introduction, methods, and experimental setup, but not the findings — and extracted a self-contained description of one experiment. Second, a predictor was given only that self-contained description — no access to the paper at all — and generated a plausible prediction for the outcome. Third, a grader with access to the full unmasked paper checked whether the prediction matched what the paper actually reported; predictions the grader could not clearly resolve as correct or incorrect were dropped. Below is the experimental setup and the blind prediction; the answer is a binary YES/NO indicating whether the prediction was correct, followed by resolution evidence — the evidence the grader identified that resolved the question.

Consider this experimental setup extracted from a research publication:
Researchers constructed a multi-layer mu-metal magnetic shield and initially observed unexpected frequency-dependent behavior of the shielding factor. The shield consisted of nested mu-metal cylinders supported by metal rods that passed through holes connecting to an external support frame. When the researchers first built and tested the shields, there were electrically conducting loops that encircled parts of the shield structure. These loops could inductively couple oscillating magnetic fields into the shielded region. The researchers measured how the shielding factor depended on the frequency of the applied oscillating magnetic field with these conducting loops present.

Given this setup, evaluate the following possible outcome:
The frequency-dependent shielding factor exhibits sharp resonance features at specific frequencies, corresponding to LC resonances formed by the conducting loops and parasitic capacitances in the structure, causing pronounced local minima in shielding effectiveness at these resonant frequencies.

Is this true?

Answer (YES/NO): NO